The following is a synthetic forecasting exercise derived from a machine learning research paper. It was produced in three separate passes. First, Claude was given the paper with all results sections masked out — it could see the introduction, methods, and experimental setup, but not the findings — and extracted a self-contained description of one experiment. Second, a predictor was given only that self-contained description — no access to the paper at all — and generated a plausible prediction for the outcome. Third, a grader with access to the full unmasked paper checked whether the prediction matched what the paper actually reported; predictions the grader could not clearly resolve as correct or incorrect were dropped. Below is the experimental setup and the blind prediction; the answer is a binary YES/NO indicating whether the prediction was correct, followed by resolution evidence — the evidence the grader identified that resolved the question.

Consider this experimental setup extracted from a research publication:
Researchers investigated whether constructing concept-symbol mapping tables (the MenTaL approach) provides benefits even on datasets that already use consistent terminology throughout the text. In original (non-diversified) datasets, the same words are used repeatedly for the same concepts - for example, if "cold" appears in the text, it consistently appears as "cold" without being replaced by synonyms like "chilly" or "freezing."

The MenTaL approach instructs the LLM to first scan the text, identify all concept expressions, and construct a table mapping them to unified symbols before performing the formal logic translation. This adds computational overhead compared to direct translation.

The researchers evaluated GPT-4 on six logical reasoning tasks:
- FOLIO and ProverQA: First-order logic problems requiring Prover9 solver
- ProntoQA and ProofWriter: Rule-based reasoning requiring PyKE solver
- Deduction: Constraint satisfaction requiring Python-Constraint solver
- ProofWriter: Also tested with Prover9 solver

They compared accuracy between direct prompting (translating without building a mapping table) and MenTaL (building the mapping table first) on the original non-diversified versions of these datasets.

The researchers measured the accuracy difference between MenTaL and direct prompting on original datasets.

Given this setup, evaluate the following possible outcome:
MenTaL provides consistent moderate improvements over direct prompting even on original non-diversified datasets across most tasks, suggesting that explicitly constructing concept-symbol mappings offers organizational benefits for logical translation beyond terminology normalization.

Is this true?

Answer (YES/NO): NO